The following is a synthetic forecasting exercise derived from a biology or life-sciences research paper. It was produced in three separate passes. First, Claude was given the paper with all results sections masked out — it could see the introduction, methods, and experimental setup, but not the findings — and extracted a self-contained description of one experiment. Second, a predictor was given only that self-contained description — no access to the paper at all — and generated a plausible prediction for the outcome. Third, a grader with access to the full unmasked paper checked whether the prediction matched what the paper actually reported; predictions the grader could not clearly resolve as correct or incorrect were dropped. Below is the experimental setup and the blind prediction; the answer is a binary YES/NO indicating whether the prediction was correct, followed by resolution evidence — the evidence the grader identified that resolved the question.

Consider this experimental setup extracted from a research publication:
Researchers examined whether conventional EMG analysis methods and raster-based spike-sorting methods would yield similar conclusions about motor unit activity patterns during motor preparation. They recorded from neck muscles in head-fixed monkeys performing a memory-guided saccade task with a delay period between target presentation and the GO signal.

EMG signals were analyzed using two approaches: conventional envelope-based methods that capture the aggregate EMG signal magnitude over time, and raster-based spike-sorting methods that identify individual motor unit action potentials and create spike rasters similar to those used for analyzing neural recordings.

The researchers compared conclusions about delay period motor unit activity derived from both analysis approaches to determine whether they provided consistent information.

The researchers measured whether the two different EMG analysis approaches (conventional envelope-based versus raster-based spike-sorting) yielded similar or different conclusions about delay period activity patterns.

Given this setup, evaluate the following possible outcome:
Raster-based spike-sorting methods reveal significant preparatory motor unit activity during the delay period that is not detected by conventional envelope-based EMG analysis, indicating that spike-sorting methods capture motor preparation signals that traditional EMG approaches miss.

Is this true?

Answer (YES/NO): NO